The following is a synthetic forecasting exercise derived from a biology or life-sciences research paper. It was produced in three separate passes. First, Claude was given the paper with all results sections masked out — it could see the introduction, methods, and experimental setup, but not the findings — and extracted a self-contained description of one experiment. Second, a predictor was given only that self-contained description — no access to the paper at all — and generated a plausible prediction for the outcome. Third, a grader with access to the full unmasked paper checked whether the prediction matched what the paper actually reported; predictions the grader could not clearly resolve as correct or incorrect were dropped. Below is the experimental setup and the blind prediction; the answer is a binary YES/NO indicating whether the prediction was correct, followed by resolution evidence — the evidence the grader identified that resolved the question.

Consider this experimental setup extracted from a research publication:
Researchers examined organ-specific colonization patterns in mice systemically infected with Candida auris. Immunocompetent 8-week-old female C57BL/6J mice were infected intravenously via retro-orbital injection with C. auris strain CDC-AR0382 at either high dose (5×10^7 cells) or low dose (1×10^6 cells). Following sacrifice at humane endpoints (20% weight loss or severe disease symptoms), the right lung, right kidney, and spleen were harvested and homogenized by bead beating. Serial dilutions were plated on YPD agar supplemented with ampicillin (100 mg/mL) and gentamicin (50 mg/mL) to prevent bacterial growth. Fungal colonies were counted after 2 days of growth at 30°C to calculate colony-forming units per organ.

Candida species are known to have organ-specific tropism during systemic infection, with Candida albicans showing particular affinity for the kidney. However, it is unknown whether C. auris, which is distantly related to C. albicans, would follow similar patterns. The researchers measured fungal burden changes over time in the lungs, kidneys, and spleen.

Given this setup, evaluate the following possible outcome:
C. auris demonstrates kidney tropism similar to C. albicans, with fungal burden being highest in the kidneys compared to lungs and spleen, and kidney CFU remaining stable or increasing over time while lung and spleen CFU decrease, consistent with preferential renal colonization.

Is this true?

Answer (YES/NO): YES